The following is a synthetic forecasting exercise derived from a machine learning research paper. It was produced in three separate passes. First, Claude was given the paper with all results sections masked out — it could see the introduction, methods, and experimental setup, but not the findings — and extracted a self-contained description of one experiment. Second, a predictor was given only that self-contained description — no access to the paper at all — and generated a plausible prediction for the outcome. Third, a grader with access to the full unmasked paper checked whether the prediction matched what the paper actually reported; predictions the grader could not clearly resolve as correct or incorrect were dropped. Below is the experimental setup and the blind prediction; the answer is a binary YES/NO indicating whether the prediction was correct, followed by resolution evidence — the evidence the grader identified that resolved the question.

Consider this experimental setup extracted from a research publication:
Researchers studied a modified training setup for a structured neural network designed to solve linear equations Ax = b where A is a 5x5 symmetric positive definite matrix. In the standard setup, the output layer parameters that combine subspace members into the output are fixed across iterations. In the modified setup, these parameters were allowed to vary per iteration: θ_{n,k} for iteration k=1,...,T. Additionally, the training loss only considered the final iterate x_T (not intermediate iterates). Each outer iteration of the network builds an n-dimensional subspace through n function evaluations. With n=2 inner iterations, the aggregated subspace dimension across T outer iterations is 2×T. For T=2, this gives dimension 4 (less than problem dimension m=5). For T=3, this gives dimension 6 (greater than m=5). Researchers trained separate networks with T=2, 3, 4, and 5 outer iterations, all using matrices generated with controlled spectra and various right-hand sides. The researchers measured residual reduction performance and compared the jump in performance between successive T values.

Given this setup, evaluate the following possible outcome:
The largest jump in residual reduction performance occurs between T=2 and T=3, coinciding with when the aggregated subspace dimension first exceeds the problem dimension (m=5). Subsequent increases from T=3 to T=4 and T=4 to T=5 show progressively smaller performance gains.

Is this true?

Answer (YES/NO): NO